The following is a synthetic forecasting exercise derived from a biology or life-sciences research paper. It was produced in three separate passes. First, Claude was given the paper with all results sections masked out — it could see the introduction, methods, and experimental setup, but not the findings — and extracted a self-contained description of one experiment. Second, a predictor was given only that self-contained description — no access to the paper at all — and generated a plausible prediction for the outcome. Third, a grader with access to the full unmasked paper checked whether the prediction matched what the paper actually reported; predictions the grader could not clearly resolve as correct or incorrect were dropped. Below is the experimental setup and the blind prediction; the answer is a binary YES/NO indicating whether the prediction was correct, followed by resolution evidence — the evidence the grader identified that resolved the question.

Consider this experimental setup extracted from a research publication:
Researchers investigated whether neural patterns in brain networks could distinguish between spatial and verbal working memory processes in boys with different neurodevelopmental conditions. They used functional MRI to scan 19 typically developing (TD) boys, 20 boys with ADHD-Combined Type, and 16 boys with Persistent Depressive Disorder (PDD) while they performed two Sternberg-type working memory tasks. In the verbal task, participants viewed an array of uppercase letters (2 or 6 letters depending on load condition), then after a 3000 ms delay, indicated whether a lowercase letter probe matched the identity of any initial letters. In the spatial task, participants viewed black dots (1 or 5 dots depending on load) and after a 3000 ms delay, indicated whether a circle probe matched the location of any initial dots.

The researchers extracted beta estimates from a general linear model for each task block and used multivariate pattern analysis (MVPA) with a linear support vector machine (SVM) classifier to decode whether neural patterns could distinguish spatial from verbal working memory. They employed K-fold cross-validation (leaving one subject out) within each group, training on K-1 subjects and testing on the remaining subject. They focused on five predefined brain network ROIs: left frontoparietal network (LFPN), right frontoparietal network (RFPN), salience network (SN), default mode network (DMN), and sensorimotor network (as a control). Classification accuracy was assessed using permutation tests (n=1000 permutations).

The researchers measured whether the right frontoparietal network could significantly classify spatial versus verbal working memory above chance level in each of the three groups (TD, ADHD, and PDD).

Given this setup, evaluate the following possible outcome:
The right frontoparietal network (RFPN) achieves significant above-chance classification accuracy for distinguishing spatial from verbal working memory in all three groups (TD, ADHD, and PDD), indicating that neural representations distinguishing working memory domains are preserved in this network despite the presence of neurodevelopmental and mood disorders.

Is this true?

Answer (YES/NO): YES